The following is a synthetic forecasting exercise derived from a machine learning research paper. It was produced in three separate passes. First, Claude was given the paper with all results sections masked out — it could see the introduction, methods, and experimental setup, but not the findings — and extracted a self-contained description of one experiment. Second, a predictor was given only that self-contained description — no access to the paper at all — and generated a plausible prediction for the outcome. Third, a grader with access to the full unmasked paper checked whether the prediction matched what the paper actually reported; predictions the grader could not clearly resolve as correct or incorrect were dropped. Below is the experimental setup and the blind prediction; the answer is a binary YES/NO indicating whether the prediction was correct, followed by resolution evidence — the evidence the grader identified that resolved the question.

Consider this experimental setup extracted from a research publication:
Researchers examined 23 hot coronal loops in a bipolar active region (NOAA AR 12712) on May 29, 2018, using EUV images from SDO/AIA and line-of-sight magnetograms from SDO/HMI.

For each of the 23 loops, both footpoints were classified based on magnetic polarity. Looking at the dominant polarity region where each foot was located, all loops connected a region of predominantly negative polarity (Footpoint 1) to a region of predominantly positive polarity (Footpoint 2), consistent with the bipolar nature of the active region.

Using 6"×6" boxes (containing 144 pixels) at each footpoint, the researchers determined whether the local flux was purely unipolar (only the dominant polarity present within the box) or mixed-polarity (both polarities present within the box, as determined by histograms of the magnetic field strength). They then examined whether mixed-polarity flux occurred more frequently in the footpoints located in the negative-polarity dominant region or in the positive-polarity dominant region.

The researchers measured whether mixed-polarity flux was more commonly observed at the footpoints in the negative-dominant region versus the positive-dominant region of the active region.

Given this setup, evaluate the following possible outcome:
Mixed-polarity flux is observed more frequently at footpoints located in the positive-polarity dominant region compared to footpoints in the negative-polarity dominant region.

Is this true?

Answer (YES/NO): NO